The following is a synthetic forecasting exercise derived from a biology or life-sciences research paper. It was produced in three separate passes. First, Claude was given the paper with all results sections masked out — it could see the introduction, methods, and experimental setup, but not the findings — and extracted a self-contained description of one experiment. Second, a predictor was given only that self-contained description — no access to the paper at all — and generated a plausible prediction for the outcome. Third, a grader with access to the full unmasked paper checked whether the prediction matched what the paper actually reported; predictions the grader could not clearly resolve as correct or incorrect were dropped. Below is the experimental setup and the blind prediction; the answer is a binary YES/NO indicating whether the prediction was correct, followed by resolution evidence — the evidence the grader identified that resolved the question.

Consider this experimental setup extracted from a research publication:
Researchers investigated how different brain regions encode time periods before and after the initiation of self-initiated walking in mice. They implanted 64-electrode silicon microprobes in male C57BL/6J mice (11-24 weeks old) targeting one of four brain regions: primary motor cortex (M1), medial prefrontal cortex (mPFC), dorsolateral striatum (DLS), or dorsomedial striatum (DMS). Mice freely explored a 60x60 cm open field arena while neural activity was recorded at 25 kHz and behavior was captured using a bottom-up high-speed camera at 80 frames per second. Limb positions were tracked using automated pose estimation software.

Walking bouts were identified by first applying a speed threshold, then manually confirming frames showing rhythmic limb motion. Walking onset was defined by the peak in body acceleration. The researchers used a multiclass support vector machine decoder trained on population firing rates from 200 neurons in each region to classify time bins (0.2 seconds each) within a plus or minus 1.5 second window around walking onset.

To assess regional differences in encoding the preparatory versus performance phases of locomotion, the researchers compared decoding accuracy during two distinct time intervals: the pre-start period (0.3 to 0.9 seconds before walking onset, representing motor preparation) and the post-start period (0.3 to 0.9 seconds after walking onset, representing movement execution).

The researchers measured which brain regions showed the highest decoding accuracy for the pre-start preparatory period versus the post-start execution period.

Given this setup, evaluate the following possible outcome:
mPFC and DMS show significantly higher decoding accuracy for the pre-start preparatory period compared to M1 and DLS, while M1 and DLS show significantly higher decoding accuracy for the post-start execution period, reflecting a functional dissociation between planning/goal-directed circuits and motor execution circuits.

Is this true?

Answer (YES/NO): NO